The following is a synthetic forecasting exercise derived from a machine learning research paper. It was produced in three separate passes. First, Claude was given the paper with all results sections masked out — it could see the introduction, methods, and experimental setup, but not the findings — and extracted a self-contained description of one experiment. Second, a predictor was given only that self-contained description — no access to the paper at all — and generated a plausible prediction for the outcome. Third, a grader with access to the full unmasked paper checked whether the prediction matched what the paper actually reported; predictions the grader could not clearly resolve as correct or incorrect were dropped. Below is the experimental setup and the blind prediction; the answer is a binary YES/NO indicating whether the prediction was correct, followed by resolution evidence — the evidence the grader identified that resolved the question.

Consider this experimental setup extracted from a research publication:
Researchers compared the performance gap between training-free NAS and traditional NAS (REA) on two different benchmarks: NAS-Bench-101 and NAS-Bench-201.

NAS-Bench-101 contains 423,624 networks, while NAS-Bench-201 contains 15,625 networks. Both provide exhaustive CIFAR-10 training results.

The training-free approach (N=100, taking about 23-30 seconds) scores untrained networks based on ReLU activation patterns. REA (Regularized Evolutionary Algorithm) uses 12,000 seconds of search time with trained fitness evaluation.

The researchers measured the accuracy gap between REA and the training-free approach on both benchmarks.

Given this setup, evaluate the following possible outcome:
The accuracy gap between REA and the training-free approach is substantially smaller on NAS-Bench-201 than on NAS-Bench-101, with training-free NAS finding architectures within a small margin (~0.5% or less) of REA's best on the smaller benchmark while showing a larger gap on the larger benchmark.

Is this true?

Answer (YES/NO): NO